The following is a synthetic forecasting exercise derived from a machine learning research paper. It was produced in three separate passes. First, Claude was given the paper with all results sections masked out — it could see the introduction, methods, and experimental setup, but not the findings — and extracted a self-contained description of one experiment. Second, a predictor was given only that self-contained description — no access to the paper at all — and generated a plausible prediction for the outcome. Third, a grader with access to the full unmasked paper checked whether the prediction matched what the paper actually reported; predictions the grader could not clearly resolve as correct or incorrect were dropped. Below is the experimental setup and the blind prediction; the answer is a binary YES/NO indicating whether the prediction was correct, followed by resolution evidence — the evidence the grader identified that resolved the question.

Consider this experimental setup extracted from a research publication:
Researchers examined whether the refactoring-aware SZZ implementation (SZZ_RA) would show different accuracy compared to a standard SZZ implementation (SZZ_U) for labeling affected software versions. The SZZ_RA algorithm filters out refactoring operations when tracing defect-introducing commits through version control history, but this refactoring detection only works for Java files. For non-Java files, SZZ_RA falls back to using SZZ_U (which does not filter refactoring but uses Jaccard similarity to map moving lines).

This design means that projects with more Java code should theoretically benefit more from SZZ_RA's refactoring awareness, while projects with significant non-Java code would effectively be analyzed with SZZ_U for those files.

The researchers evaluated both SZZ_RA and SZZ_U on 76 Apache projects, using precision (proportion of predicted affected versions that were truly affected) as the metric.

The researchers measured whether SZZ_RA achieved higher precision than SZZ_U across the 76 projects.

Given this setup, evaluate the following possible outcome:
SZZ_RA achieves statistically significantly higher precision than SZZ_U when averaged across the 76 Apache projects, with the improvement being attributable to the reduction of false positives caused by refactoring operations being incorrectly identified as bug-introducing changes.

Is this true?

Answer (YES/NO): NO